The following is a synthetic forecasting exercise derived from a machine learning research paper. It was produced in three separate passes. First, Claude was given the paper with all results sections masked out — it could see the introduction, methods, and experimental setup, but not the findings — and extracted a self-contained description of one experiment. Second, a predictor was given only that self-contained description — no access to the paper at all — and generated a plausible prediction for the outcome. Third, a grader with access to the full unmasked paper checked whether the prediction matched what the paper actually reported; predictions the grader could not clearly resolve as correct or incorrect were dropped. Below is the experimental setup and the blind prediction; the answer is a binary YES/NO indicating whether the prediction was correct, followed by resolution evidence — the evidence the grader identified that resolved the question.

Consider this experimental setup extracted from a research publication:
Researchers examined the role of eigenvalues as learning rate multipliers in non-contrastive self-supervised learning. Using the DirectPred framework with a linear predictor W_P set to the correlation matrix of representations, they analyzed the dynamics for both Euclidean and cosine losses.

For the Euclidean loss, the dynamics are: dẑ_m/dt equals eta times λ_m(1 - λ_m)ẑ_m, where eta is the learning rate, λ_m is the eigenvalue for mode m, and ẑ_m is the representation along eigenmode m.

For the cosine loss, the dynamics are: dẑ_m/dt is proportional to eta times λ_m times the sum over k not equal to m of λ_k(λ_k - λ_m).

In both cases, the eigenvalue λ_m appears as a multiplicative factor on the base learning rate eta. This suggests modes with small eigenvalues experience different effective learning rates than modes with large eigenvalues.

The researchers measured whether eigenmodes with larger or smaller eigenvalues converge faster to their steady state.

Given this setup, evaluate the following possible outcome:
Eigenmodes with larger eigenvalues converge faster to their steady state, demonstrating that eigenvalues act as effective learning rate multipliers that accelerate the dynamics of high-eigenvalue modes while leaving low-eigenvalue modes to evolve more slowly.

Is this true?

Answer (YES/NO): YES